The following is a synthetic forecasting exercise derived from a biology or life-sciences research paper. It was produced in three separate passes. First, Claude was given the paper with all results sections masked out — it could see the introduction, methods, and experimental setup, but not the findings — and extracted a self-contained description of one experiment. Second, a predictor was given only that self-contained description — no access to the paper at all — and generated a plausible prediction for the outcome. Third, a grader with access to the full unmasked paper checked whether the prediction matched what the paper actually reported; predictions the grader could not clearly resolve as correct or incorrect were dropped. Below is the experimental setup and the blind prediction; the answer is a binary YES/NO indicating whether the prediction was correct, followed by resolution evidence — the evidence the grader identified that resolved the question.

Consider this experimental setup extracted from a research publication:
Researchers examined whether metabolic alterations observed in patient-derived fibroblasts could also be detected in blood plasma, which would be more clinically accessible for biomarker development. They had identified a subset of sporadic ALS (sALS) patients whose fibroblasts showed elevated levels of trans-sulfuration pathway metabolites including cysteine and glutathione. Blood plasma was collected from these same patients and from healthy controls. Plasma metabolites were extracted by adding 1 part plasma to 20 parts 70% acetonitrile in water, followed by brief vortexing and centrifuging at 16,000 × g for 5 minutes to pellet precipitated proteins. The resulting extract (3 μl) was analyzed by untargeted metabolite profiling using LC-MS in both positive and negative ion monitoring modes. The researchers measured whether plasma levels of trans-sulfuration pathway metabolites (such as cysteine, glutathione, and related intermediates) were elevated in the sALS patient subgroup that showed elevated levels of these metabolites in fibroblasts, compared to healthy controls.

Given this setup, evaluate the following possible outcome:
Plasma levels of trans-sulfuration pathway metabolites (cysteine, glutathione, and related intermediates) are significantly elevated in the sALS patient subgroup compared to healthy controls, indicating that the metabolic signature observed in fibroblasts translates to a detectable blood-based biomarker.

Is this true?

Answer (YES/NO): NO